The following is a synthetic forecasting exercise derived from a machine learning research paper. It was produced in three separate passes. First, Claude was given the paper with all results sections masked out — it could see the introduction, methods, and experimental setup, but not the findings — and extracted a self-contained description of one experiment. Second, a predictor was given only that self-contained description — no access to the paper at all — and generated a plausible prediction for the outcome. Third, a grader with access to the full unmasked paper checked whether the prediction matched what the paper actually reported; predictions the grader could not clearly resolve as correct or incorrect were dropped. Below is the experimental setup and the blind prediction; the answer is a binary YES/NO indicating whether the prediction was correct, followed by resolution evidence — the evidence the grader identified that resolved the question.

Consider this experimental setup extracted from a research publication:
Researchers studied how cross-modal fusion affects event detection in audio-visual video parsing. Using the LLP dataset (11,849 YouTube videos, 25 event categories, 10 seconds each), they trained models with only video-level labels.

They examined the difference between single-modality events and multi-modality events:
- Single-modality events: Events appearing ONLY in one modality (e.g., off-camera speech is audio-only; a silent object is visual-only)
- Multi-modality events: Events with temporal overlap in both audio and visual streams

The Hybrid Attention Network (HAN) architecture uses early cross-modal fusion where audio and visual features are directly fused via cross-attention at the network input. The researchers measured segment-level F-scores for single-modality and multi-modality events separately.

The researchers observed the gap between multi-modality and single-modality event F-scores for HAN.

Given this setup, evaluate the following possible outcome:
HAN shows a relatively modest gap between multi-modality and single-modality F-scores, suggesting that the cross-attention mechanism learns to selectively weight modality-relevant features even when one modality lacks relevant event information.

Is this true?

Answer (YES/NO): NO